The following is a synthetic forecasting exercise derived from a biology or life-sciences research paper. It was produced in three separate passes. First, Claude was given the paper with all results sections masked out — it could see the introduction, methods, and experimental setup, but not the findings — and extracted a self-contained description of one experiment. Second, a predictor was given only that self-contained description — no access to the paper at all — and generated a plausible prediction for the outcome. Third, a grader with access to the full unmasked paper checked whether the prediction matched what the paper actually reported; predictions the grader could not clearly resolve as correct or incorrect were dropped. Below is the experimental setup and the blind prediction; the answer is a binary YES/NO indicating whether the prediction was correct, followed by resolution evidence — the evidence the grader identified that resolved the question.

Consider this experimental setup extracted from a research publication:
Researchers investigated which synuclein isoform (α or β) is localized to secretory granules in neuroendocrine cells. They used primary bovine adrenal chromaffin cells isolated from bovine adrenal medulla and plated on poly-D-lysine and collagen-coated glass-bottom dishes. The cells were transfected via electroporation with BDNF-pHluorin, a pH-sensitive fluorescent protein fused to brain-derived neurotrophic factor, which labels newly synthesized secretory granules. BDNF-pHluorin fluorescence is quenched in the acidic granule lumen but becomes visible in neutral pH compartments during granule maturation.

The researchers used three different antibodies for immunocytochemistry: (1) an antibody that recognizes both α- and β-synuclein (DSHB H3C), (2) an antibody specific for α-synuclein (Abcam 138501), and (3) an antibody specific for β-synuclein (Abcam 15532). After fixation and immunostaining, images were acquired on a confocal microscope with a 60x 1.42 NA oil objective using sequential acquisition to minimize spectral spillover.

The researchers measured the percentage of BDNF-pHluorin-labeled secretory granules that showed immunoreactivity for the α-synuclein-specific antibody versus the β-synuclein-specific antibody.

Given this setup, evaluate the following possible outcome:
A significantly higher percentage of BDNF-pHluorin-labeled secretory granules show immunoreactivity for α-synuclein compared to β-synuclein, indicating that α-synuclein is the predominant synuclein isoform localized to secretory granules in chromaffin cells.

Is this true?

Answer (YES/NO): NO